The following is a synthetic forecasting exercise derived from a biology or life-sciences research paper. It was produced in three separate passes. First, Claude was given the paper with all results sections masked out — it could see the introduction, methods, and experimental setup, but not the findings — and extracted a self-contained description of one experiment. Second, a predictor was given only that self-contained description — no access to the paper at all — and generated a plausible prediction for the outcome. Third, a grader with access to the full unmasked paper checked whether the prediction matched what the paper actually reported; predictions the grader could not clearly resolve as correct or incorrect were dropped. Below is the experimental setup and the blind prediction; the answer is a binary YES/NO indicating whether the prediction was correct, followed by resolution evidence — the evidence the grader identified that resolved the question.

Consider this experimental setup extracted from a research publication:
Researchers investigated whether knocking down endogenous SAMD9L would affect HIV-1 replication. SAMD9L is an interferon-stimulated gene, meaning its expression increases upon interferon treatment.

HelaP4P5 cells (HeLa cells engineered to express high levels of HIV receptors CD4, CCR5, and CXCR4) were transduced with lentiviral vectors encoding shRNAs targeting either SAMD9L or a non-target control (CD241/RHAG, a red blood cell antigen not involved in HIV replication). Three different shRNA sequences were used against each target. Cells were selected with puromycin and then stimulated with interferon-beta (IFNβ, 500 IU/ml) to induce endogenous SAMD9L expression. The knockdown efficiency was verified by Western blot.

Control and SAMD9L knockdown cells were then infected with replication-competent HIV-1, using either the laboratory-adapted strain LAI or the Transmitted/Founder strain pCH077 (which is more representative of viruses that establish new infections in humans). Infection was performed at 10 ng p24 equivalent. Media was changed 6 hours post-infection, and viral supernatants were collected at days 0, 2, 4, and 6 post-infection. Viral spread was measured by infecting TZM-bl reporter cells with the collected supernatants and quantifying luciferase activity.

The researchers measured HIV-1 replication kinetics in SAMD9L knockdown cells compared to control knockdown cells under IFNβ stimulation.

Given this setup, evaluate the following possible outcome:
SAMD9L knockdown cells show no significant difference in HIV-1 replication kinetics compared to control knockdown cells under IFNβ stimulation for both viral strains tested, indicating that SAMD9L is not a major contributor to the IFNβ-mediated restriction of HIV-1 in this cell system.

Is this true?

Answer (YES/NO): NO